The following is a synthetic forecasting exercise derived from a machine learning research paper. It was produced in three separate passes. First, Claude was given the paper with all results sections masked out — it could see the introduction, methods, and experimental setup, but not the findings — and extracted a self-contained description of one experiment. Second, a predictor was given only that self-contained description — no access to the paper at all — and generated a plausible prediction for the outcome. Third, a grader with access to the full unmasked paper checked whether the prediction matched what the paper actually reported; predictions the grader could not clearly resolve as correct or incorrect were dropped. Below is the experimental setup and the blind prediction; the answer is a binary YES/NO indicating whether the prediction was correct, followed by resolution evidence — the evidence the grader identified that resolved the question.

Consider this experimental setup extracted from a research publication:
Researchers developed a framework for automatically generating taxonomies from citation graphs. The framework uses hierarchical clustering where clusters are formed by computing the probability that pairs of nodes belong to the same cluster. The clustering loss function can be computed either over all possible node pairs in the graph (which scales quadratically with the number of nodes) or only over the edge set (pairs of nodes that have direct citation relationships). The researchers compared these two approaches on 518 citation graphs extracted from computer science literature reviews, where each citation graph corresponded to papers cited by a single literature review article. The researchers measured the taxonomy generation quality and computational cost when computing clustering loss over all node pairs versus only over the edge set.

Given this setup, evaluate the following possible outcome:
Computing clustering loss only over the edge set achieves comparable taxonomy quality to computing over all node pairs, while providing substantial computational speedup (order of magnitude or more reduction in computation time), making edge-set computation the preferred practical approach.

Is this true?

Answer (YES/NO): NO